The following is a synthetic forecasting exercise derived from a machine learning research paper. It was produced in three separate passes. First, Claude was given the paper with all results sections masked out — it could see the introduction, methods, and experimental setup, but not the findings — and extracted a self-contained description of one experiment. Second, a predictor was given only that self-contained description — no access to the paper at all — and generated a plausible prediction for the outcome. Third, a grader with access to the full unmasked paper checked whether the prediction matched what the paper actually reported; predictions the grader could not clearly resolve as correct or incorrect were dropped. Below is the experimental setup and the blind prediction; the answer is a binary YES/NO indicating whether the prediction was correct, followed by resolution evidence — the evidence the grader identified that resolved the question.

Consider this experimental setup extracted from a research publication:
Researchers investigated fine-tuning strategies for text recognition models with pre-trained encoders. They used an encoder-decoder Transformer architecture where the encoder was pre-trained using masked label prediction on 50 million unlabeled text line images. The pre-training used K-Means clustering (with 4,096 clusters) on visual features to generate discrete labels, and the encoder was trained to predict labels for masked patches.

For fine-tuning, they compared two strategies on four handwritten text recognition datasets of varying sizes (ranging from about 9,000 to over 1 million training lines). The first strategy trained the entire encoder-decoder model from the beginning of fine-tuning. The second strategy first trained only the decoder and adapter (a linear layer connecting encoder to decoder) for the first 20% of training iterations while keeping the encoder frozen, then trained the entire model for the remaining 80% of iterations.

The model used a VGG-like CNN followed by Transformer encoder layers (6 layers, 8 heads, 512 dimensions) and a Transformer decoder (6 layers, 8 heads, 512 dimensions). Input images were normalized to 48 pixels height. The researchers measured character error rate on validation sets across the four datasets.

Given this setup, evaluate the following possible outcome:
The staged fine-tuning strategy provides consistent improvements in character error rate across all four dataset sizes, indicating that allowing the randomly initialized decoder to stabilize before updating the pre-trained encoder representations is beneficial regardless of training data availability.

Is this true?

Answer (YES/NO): NO